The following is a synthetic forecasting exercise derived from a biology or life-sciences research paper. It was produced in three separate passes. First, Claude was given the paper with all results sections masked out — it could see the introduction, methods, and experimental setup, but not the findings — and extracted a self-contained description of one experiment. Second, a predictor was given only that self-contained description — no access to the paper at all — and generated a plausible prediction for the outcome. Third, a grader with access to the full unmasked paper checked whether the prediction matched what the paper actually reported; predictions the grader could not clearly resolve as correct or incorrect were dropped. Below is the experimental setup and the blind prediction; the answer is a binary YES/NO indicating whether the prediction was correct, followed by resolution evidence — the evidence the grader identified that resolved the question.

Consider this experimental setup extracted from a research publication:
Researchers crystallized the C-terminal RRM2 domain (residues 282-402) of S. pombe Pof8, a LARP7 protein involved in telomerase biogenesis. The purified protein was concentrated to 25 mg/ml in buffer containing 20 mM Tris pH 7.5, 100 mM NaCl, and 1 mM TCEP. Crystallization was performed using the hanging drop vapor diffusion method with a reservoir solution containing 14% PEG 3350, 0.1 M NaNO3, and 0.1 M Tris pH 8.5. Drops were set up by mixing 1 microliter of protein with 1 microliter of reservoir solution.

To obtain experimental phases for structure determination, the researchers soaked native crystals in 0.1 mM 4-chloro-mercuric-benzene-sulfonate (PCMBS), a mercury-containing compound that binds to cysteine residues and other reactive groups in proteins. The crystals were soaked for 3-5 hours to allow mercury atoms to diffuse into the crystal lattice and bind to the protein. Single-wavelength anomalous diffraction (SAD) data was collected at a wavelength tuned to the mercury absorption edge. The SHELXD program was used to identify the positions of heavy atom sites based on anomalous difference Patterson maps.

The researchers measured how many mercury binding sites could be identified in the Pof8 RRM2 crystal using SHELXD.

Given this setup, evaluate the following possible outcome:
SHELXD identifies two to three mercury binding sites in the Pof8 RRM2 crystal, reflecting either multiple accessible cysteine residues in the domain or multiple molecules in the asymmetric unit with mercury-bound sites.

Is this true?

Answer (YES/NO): NO